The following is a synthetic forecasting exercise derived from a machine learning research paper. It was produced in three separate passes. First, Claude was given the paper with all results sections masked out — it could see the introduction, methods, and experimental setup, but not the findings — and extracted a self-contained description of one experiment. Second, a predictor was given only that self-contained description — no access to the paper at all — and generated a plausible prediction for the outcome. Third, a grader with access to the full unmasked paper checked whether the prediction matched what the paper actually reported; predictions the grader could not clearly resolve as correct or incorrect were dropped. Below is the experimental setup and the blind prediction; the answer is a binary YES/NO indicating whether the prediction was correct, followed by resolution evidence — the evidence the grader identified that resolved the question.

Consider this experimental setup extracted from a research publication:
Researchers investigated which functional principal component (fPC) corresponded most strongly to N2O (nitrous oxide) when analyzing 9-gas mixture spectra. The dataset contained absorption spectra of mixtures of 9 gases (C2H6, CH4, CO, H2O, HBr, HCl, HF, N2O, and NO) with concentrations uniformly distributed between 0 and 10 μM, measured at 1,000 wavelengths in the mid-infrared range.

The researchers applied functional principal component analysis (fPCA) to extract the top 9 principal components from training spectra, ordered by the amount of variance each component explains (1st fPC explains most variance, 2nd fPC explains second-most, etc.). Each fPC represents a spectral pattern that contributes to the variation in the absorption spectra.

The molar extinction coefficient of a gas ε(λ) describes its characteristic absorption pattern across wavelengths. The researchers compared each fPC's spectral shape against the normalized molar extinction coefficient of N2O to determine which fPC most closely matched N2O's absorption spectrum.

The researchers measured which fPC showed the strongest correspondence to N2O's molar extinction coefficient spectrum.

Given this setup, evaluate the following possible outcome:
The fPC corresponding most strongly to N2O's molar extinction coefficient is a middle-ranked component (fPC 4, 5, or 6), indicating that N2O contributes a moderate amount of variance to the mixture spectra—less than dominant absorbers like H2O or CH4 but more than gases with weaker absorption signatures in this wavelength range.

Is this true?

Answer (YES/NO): NO